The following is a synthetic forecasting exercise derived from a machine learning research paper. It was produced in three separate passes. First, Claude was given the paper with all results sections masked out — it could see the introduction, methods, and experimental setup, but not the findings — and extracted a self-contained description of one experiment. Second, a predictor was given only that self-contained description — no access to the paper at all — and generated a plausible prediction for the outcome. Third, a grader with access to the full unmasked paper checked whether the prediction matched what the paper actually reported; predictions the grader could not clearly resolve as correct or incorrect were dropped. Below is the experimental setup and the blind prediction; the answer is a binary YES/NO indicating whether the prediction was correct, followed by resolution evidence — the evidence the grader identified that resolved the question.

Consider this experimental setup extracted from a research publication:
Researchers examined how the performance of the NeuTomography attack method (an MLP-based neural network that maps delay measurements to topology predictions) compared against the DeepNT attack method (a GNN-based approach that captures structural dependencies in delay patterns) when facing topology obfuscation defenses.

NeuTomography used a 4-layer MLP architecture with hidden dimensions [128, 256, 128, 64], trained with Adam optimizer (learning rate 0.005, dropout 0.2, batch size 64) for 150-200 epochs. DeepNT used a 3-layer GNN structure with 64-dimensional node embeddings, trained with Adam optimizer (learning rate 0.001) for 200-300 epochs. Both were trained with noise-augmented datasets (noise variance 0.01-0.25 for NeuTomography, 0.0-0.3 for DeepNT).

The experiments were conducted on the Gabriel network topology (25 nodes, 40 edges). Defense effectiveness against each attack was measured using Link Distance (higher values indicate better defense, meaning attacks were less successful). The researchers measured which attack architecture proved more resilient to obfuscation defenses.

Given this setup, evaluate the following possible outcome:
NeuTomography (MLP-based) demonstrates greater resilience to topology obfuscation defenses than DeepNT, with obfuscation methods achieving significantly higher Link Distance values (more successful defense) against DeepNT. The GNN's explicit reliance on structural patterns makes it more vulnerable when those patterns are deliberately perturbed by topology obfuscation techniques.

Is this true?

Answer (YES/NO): YES